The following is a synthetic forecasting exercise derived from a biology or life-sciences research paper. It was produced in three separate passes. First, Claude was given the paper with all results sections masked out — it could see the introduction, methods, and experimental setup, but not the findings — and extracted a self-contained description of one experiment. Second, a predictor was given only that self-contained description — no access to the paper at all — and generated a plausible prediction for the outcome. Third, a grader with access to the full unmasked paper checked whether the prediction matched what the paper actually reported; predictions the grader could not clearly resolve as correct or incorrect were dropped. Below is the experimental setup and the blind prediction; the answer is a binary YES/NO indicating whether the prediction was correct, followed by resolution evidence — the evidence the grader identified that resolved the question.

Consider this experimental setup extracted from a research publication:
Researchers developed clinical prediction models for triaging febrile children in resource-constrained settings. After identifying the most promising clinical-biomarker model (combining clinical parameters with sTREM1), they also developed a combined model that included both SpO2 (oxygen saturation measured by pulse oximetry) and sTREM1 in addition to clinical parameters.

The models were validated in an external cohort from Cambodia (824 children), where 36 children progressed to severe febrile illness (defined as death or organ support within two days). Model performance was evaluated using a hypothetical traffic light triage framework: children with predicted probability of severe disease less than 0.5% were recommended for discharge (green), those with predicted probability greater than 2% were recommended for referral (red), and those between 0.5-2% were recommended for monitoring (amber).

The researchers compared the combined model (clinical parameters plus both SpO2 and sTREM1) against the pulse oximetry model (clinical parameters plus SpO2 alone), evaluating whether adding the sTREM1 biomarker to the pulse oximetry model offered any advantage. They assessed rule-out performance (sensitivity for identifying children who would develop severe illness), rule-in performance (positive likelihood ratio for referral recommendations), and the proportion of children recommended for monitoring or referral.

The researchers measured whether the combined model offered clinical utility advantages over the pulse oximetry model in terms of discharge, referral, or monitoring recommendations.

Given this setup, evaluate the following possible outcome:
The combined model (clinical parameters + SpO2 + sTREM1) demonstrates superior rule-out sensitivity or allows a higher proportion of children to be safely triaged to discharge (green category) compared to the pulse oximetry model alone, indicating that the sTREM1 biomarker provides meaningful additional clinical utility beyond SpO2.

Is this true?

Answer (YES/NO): NO